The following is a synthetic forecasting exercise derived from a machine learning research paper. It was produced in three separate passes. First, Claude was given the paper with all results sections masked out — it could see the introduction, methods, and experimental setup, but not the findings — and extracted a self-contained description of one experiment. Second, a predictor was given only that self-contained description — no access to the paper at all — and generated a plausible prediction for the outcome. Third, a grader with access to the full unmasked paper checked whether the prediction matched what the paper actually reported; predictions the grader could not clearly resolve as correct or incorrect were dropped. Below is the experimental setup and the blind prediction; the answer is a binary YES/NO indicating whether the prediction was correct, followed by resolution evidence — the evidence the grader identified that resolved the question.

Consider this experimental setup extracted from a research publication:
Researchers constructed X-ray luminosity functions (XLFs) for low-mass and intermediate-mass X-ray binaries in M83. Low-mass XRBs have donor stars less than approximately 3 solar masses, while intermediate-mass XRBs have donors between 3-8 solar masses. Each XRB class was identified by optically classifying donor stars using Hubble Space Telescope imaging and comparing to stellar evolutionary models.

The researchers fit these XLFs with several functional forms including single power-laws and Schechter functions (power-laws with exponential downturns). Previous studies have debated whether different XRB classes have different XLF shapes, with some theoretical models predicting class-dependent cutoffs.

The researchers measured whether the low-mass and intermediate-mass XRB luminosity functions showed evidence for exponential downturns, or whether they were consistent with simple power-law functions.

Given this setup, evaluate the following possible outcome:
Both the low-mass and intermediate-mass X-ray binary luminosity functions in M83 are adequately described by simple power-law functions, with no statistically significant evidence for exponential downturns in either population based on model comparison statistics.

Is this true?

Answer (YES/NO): YES